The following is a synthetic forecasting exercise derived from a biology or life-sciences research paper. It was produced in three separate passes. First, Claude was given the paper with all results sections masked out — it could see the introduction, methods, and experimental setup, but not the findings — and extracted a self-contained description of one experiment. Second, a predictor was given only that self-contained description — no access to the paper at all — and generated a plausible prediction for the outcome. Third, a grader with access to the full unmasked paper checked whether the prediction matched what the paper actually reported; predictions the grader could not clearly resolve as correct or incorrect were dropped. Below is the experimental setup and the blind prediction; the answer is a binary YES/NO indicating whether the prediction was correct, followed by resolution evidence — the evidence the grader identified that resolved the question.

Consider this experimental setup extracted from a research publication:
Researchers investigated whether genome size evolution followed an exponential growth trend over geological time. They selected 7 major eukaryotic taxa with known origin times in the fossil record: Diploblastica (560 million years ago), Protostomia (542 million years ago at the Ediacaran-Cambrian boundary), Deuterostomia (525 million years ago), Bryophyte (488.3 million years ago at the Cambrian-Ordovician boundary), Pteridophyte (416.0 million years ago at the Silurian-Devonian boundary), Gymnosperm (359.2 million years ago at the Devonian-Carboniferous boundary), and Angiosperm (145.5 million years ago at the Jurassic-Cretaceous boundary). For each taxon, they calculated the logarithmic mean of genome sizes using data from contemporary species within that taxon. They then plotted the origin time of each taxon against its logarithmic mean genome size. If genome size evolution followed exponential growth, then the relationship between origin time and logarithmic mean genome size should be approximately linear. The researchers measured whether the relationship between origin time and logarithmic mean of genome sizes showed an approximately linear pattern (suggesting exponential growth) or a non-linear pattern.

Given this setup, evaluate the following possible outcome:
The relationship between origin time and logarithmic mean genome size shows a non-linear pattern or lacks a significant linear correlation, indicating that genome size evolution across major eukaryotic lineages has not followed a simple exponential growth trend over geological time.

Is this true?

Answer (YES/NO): NO